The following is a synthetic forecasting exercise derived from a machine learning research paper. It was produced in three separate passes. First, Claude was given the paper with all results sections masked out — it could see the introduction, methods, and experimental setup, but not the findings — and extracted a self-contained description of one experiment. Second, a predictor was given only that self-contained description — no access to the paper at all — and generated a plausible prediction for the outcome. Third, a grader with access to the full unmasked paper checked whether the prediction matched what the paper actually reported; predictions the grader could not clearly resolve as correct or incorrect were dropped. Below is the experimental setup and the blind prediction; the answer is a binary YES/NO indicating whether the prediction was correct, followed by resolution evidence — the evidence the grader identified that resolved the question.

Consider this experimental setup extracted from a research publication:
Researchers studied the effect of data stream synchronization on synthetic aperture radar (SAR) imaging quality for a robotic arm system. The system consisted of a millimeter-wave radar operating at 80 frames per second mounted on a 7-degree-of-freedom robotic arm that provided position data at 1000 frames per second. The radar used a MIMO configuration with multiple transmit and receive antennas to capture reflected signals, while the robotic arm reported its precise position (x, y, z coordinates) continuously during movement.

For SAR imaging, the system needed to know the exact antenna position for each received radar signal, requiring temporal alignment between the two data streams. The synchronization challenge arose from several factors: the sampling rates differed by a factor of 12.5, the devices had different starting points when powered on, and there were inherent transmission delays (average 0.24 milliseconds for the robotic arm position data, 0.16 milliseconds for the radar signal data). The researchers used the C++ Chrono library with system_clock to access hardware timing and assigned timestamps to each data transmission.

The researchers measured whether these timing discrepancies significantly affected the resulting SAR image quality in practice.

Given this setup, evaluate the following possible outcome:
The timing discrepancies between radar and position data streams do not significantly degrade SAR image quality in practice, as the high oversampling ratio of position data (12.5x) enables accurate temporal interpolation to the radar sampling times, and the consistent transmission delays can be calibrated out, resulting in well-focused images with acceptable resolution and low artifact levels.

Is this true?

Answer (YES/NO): NO